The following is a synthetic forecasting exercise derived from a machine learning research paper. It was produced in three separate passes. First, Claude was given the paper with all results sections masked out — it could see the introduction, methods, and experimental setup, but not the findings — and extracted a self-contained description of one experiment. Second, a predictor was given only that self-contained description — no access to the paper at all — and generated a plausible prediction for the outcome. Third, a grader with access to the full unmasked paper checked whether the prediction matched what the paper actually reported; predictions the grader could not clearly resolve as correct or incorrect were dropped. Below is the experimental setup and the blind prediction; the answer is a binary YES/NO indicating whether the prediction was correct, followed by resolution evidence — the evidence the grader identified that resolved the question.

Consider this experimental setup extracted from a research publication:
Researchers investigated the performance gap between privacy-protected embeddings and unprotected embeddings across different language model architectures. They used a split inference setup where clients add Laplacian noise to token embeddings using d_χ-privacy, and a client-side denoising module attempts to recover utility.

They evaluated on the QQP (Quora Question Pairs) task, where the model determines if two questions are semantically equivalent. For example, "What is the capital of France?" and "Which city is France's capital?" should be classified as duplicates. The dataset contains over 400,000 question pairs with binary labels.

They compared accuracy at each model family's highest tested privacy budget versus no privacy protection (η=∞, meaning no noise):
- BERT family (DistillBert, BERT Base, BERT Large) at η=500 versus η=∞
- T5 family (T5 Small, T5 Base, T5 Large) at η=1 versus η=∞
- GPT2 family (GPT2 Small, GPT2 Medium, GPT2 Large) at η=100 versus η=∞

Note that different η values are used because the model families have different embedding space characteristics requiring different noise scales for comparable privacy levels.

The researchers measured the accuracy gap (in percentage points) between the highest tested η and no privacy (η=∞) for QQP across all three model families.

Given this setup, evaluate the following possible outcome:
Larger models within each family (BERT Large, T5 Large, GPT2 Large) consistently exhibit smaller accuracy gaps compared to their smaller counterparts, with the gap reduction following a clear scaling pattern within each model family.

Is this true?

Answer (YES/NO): NO